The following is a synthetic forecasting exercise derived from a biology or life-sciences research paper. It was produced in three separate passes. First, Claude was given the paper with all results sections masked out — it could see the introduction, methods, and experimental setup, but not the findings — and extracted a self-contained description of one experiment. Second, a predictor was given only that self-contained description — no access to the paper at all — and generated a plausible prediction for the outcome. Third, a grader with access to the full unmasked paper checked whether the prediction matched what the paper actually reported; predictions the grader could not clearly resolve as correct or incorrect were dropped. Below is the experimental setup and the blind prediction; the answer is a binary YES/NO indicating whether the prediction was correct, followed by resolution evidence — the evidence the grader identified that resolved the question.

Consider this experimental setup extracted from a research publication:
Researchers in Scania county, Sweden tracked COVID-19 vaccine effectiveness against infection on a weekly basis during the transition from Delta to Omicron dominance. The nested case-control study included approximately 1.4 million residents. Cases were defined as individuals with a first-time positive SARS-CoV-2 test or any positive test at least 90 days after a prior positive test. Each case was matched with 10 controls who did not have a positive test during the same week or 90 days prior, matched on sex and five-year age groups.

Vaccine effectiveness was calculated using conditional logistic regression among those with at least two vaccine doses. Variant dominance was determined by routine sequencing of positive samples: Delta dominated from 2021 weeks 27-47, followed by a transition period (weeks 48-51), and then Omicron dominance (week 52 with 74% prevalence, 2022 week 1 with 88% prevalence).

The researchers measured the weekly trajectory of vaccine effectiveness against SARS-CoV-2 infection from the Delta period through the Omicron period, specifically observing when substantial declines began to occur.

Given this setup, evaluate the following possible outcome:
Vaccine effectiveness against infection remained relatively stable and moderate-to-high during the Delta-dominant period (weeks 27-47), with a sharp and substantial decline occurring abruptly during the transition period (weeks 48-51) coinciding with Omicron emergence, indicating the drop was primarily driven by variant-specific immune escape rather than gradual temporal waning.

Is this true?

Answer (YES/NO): NO